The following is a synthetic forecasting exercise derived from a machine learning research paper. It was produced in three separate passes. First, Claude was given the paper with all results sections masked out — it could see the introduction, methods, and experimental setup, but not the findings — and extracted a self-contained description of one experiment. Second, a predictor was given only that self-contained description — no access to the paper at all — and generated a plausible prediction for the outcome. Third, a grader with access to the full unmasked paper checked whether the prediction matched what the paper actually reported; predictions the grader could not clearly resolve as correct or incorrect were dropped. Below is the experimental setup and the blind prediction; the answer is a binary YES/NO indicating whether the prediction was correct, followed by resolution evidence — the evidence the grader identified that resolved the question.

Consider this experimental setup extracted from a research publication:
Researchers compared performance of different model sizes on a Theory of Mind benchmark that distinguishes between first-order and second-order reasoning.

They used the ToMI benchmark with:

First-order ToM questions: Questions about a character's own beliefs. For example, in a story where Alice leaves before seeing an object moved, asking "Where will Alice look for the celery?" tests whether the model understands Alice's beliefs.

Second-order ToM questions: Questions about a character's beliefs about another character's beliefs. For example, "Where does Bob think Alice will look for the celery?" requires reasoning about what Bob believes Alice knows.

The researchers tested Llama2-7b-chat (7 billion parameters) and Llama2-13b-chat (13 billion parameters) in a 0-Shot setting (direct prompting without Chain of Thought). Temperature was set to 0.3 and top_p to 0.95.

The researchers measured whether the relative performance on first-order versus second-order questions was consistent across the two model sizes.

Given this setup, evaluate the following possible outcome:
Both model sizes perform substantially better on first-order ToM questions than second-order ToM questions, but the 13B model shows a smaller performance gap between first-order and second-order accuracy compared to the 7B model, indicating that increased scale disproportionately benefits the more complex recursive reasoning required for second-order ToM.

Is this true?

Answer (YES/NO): NO